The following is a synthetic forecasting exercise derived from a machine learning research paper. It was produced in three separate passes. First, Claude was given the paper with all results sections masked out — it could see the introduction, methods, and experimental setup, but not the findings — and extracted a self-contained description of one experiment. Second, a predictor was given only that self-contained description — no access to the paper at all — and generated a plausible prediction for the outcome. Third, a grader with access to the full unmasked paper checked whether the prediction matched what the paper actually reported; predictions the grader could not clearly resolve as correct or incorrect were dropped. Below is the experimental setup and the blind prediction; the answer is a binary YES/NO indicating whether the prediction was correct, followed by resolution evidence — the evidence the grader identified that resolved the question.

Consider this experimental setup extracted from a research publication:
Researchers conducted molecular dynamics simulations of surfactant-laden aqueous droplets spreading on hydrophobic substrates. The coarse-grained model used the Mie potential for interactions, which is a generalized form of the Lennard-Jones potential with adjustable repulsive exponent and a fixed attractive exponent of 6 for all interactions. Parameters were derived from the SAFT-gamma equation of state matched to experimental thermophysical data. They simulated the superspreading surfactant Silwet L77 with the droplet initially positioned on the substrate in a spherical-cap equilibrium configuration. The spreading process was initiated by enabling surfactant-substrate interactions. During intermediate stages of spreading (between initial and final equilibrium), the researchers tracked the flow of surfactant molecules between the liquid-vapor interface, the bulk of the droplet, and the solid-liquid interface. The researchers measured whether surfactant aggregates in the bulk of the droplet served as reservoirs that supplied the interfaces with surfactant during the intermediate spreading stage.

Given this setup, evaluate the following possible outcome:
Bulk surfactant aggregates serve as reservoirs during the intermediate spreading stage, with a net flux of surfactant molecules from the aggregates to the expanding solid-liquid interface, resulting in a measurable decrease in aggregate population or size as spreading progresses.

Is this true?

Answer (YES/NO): YES